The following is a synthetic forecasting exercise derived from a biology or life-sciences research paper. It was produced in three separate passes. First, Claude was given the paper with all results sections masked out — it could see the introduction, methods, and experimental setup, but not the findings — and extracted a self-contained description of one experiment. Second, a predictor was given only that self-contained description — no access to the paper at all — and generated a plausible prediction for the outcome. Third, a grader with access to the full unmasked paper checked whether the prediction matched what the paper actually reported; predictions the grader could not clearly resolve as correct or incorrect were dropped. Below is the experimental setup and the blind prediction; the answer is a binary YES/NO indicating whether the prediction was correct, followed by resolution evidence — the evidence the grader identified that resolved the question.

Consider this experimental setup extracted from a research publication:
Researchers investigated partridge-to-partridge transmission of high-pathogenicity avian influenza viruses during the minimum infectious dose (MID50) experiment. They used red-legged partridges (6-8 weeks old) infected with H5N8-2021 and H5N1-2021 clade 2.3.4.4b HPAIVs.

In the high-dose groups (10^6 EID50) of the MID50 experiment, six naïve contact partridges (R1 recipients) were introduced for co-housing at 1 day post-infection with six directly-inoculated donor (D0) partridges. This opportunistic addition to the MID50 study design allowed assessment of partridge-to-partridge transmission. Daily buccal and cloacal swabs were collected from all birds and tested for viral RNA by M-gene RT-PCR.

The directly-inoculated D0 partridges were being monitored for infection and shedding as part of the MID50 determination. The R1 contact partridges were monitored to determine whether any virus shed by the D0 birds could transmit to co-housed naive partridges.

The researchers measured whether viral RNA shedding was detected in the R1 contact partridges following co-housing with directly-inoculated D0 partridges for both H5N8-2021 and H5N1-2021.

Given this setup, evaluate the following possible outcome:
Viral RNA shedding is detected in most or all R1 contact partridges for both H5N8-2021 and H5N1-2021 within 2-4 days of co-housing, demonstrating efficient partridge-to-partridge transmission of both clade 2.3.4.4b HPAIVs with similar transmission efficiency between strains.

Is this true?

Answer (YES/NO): NO